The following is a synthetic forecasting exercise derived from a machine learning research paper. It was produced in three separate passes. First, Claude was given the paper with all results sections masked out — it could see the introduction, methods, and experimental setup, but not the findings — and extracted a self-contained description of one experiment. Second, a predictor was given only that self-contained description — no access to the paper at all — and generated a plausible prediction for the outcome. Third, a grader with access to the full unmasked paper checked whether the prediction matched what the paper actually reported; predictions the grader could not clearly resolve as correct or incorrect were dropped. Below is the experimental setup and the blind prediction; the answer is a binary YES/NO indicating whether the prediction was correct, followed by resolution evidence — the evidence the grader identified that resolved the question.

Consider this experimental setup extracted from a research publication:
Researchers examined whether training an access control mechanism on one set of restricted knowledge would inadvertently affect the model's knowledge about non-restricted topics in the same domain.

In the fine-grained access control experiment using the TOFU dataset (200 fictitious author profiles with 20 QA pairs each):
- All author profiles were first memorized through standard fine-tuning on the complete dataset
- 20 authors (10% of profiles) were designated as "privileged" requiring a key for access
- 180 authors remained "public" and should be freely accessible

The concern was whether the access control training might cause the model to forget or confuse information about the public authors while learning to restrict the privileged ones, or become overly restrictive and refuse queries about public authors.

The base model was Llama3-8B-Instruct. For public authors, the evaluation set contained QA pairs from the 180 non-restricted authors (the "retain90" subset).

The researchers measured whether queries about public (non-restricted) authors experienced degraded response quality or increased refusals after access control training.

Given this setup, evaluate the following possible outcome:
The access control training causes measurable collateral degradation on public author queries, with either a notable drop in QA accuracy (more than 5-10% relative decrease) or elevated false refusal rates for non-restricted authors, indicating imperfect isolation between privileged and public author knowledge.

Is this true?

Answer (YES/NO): NO